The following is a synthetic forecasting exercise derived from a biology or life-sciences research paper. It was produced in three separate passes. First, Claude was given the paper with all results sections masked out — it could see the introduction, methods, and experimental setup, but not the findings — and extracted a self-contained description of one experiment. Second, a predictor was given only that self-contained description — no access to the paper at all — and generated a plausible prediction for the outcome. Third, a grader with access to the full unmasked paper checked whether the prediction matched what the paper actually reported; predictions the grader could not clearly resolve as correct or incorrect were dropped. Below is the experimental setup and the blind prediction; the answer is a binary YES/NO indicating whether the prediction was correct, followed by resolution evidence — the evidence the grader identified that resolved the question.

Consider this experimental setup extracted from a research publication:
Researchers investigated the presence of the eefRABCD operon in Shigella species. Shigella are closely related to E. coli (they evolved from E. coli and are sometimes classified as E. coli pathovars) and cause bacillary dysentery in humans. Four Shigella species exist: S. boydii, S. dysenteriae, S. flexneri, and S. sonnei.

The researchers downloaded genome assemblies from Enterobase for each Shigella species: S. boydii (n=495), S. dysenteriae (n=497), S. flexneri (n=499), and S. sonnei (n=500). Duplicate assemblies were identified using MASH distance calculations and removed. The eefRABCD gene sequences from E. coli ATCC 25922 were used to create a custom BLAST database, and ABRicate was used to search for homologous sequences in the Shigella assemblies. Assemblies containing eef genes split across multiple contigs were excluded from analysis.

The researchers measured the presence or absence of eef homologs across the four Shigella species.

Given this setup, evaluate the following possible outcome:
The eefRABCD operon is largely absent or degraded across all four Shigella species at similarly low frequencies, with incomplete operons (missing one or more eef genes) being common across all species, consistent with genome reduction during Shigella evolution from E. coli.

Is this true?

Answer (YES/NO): NO